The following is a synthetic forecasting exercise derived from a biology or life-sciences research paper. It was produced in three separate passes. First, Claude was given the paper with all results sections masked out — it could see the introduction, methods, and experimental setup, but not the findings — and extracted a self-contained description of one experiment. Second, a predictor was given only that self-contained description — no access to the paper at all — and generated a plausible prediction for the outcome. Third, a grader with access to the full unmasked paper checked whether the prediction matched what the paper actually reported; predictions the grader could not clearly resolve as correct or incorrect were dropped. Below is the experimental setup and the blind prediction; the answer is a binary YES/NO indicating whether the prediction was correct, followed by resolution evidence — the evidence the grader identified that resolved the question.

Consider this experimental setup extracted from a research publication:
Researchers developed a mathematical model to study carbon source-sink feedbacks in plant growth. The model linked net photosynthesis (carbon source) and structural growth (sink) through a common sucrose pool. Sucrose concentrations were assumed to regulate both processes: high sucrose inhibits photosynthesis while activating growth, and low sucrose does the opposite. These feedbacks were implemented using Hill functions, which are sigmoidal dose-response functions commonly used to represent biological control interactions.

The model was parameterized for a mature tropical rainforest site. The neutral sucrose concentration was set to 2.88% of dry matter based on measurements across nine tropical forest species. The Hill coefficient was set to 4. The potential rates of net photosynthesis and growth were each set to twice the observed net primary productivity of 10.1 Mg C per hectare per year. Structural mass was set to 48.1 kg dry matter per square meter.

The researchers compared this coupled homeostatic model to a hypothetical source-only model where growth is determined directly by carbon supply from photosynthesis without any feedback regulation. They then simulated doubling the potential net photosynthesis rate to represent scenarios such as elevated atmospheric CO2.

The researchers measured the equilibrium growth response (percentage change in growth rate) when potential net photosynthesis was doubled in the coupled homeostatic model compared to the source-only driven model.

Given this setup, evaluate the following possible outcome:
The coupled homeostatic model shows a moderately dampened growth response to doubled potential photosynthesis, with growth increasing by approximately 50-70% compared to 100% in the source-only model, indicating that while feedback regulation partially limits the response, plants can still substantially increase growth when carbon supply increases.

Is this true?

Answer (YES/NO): NO